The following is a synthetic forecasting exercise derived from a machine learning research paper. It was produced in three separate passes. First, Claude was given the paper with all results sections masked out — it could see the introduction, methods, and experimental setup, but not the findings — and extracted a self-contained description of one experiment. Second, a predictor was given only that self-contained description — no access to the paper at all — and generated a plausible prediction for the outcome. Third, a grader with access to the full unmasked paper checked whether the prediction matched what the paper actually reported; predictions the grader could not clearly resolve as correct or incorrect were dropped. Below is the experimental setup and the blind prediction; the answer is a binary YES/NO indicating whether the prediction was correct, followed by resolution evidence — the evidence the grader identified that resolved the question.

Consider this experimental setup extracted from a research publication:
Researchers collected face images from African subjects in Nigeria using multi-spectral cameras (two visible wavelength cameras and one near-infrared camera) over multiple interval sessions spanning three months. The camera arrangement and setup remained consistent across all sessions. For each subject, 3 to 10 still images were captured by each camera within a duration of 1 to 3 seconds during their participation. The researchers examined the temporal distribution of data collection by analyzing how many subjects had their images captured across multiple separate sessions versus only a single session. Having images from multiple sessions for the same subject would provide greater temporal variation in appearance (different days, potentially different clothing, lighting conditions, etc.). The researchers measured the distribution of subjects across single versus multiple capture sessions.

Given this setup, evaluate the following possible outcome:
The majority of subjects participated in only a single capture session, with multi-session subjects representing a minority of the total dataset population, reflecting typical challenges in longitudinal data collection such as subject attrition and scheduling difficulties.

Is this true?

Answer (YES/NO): YES